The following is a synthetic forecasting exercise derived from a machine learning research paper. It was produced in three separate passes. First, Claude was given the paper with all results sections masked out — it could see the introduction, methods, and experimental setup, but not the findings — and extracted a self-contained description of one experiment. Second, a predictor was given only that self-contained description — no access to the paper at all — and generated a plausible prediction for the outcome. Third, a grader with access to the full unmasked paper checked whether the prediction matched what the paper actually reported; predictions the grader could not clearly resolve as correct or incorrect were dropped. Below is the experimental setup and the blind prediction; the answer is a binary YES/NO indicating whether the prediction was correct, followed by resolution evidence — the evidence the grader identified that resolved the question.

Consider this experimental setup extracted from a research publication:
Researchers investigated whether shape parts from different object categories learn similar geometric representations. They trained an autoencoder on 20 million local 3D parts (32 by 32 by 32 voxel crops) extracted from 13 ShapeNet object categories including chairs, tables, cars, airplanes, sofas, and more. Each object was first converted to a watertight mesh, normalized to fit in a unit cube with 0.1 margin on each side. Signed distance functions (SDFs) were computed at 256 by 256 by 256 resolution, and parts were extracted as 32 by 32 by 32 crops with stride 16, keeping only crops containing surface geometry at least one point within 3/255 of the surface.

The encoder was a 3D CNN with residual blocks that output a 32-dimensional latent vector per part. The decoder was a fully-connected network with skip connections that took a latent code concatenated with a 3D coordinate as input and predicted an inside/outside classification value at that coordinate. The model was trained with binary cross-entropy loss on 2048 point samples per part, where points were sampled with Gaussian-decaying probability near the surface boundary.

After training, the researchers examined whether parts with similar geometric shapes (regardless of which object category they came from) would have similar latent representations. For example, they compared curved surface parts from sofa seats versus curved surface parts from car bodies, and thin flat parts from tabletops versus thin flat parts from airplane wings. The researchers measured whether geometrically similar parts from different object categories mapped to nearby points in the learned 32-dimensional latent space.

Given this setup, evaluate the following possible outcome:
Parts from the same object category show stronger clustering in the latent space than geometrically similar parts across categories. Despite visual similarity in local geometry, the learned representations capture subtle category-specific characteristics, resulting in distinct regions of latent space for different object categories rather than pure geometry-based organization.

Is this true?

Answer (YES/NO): NO